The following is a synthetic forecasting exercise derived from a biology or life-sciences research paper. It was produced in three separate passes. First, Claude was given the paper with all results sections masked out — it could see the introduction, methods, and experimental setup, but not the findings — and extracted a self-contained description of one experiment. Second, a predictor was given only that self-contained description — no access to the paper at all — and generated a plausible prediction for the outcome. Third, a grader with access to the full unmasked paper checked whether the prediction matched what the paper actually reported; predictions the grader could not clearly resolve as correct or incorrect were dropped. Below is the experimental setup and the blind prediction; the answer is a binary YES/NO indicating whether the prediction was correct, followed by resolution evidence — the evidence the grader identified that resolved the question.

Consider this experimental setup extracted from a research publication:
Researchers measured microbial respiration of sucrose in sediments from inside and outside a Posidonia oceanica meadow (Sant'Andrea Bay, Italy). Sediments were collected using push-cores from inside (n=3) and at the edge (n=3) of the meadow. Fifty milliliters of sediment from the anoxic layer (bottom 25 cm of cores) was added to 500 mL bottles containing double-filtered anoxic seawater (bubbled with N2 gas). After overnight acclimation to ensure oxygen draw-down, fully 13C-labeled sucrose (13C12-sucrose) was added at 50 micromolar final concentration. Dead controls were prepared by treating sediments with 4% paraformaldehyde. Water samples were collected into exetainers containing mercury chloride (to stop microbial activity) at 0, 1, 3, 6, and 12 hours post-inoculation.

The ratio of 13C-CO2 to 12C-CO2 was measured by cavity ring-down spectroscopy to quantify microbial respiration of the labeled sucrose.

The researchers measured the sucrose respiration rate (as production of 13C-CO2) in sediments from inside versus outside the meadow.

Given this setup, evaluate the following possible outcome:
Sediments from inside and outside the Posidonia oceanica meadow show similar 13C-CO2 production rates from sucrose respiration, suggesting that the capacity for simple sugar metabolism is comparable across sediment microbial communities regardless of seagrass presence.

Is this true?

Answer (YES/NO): NO